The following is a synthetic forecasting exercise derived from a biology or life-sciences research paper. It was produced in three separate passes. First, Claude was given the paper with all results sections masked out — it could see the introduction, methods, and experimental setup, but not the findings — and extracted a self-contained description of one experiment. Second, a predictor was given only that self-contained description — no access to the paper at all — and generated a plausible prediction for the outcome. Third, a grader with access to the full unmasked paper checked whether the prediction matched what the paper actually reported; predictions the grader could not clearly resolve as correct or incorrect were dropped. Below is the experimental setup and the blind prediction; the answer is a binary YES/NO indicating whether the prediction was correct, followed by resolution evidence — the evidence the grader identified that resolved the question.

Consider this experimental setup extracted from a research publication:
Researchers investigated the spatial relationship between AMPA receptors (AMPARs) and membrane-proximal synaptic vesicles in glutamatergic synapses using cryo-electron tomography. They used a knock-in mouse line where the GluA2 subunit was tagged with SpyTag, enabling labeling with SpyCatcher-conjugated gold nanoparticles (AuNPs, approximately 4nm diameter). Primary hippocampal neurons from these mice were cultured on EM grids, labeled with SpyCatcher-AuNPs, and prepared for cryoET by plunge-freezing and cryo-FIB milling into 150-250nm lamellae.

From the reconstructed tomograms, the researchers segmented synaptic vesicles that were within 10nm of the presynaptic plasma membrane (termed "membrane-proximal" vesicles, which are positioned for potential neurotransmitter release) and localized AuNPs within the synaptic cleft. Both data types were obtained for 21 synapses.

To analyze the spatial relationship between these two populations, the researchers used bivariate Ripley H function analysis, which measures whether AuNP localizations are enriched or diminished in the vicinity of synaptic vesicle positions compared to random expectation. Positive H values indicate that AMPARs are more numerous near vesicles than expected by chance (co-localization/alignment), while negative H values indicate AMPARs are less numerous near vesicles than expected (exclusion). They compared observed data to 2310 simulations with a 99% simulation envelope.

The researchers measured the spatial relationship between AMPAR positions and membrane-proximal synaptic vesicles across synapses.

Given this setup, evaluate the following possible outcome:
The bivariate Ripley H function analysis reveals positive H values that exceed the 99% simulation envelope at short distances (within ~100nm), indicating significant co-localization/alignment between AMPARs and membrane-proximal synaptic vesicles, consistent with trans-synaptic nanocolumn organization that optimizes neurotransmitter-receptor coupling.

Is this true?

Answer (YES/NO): NO